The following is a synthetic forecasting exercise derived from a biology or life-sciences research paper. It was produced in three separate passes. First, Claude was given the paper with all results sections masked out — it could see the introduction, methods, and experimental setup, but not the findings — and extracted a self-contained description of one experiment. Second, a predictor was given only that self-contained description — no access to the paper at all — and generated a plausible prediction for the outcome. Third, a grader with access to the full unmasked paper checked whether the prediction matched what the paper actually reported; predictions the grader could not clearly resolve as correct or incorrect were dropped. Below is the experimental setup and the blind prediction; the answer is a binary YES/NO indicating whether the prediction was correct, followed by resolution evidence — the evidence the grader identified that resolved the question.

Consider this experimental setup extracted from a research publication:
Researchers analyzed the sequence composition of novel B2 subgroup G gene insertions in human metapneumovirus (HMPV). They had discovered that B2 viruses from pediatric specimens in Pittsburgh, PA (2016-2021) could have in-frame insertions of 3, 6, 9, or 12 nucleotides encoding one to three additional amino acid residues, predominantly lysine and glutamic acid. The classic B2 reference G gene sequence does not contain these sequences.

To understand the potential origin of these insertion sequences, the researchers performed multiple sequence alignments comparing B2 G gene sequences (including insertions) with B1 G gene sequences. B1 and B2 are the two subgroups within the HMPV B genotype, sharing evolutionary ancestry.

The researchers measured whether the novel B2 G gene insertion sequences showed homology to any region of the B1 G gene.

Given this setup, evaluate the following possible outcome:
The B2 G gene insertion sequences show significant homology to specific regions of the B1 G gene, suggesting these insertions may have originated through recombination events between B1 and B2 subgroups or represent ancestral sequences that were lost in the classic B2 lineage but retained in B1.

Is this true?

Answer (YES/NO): NO